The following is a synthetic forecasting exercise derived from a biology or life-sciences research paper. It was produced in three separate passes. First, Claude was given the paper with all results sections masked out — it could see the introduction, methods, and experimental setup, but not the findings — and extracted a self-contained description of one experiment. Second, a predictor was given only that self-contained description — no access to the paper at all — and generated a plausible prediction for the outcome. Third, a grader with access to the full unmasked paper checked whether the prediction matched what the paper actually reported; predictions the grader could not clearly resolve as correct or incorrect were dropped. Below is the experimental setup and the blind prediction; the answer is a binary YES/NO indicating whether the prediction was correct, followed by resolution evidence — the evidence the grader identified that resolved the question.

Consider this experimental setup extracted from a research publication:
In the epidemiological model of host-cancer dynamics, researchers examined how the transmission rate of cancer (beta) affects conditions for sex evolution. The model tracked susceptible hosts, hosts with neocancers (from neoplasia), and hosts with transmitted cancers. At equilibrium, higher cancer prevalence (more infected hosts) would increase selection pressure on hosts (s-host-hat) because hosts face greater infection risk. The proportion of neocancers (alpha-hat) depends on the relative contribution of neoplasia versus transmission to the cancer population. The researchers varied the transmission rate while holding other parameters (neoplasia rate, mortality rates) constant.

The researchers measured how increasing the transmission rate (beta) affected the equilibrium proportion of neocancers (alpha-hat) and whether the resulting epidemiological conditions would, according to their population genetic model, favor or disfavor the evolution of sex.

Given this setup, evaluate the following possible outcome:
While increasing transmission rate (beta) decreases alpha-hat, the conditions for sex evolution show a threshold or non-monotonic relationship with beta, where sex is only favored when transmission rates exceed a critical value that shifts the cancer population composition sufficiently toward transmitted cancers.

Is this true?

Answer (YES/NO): NO